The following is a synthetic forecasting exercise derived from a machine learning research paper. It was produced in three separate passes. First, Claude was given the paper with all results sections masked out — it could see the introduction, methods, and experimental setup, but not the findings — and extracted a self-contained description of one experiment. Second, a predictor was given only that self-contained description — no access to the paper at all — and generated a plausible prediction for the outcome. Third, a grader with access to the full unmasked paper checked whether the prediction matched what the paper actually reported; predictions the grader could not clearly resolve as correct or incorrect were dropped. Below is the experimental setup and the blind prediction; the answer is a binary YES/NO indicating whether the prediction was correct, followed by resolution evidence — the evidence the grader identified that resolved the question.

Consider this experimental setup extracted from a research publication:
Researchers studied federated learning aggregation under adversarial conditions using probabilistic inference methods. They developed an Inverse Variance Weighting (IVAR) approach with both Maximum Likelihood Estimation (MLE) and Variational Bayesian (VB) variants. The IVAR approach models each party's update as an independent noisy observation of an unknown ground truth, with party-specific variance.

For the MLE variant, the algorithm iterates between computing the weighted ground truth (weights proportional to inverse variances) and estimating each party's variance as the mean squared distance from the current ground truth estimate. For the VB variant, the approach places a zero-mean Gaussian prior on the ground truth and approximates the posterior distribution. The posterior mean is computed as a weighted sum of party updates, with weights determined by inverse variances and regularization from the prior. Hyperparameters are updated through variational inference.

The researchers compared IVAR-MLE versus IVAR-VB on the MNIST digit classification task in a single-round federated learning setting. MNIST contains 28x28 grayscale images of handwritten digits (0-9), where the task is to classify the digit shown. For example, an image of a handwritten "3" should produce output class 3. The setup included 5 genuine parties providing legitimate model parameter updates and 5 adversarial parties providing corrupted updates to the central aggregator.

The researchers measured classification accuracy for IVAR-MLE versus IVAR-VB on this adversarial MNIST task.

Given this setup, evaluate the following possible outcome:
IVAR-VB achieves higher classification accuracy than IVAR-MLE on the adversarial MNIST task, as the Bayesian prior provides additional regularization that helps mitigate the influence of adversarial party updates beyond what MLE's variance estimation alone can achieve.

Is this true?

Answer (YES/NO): NO